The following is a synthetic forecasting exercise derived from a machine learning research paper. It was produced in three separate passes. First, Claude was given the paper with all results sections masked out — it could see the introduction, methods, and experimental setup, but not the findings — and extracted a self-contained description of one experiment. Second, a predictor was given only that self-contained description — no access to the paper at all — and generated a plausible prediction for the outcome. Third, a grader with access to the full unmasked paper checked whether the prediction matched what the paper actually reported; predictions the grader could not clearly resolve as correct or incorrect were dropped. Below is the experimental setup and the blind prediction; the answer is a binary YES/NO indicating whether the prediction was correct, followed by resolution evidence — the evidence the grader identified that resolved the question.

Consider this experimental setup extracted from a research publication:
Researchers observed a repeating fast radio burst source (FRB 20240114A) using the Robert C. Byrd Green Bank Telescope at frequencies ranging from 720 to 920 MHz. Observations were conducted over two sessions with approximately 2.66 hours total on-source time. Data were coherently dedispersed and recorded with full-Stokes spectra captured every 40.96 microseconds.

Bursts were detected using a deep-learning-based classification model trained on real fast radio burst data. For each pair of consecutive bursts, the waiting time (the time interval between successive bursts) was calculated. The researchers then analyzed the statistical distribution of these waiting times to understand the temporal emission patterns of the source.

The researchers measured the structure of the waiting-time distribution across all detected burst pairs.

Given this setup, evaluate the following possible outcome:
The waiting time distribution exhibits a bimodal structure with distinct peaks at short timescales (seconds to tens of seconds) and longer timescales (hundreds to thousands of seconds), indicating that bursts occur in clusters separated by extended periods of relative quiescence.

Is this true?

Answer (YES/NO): NO